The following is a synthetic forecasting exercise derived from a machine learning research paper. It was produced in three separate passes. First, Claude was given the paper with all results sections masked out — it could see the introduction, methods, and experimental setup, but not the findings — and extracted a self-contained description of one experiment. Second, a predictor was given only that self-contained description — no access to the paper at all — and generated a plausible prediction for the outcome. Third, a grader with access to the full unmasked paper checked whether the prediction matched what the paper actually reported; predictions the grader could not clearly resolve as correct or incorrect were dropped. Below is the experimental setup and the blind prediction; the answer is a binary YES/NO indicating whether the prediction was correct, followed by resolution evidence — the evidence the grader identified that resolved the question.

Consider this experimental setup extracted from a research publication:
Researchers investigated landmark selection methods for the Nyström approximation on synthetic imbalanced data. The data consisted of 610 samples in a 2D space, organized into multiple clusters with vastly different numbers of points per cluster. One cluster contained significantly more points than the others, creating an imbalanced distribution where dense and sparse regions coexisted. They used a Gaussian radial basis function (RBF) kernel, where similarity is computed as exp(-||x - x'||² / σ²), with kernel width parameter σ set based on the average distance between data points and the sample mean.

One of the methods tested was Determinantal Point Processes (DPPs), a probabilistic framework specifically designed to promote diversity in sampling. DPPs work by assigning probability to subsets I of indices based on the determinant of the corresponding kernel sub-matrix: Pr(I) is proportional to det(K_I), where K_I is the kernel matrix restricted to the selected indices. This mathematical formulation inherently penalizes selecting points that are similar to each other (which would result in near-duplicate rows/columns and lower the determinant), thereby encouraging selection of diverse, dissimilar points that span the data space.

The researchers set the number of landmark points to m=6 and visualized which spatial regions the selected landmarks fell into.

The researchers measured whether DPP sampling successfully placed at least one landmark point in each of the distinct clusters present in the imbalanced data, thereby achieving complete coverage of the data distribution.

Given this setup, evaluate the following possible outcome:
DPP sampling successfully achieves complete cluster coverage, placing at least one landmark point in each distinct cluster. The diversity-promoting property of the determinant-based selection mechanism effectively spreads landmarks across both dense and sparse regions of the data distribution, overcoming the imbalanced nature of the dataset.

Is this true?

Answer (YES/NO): NO